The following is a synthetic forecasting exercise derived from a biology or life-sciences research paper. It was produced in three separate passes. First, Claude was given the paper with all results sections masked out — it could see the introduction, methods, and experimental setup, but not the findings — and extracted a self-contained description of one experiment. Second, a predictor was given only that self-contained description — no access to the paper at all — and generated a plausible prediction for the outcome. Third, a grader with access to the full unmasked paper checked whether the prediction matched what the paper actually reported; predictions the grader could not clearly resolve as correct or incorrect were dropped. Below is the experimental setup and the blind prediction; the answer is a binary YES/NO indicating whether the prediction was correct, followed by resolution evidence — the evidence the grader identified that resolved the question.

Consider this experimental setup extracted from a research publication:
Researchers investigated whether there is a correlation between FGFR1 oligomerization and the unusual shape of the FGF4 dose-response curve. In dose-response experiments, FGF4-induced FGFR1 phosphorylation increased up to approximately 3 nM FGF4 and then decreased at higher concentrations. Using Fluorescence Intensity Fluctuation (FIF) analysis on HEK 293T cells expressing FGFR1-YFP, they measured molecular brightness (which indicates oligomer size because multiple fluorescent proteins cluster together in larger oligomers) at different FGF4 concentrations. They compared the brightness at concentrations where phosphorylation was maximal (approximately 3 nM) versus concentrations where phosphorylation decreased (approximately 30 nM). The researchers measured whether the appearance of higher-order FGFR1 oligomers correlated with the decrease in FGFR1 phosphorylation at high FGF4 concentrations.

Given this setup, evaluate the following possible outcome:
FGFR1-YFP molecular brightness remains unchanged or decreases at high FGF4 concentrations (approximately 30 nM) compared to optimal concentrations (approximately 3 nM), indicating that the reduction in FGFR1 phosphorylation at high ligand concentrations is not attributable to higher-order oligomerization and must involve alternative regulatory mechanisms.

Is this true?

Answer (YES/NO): NO